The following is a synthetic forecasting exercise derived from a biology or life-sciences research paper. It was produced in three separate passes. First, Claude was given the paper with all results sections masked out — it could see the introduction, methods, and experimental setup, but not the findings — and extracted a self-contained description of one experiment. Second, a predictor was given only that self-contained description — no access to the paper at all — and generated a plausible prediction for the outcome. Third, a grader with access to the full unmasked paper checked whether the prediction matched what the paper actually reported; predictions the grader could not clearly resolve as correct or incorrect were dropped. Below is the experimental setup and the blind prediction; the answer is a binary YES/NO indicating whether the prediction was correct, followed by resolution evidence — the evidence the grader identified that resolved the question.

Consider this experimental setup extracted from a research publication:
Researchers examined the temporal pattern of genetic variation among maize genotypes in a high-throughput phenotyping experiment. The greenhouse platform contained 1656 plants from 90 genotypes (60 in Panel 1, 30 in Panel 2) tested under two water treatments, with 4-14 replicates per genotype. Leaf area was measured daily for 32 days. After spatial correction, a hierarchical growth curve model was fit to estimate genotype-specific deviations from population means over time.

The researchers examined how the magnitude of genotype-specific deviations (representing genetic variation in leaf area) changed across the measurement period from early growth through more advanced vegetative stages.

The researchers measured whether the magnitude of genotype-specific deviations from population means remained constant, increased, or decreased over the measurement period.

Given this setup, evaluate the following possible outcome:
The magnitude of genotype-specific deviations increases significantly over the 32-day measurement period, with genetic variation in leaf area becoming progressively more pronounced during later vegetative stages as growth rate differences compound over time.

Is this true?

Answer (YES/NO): YES